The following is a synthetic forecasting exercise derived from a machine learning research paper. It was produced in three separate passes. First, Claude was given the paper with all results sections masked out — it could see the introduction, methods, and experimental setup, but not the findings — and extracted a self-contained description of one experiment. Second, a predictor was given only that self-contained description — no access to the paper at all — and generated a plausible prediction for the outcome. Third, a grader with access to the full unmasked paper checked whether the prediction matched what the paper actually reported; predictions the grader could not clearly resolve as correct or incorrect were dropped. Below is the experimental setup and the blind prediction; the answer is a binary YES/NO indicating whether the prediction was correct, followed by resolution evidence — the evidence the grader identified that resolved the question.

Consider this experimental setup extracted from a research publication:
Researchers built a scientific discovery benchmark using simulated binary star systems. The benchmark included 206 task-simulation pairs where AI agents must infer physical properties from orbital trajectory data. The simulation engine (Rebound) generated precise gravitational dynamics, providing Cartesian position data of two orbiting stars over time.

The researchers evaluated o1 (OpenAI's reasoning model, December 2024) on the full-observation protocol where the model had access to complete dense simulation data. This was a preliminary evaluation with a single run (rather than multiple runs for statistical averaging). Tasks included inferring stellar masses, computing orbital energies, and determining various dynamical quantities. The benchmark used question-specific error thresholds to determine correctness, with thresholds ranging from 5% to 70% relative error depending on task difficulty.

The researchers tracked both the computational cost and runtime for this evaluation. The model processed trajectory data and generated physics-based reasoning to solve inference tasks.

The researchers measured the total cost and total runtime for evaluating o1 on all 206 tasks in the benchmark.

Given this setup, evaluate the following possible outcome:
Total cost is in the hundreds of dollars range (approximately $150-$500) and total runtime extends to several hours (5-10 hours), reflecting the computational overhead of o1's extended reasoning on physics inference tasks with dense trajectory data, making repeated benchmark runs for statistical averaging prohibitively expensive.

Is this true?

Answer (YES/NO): NO